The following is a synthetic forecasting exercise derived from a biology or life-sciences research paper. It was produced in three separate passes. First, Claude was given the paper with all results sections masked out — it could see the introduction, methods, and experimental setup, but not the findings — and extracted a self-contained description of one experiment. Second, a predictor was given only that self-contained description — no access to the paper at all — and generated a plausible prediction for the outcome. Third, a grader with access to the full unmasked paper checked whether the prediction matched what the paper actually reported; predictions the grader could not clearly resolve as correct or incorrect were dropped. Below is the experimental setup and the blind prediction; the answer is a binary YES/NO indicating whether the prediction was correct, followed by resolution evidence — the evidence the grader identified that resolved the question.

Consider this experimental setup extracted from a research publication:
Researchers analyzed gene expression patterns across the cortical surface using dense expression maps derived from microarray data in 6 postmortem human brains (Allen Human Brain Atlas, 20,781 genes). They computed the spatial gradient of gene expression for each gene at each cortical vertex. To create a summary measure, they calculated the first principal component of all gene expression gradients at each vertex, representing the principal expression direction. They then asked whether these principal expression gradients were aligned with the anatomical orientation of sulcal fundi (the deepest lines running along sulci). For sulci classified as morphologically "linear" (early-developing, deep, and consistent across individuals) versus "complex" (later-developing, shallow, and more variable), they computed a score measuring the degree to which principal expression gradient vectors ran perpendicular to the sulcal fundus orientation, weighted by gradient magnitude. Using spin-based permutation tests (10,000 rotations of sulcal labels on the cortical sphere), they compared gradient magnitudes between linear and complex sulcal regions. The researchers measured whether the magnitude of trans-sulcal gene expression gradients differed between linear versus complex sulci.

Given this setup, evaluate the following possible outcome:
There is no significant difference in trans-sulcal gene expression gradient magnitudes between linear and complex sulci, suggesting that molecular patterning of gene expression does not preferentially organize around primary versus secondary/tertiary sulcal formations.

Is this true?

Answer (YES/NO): NO